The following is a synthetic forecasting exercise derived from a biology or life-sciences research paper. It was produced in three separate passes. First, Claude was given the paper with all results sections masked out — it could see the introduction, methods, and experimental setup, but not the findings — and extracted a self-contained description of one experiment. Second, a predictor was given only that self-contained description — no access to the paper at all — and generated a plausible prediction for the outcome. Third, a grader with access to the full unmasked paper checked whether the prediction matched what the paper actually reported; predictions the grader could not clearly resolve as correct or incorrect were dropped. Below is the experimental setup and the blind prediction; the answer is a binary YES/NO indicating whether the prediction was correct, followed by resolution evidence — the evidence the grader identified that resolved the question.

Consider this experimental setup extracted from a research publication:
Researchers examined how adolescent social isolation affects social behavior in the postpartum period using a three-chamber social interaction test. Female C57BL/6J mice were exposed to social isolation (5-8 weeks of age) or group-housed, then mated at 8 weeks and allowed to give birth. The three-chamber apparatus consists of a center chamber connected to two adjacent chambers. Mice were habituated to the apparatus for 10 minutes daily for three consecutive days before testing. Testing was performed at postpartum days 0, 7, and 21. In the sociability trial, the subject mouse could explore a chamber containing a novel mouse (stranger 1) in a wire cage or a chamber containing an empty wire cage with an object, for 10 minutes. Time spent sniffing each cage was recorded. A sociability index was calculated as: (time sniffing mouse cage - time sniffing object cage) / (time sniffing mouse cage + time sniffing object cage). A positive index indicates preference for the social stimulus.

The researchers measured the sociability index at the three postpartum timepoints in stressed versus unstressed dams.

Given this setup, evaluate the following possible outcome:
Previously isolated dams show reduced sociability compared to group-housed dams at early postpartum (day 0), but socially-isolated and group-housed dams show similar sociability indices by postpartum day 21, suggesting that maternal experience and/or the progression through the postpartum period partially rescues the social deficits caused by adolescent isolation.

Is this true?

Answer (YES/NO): NO